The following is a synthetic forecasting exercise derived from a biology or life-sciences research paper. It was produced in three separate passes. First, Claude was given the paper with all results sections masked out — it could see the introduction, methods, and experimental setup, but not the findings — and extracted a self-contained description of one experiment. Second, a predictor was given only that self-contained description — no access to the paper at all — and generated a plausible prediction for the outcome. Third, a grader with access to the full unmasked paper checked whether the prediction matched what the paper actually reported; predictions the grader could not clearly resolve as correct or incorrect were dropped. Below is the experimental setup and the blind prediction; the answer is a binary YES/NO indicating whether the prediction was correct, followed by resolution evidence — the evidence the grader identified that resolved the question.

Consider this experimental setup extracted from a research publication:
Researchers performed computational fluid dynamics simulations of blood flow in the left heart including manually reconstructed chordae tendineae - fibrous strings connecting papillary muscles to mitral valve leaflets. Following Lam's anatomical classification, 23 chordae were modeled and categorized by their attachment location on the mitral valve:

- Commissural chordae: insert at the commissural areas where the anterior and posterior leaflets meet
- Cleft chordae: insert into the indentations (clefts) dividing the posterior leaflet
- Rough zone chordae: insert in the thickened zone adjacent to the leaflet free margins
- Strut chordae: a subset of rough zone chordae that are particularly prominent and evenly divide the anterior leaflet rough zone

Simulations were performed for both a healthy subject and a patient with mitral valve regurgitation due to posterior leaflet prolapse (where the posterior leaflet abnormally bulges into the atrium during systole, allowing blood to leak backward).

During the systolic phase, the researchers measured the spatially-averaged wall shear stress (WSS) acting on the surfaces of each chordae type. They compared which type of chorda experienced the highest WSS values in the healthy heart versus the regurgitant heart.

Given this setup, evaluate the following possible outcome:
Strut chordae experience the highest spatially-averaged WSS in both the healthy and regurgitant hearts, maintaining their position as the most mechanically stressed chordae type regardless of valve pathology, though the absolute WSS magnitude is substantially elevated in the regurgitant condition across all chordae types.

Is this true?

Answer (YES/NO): NO